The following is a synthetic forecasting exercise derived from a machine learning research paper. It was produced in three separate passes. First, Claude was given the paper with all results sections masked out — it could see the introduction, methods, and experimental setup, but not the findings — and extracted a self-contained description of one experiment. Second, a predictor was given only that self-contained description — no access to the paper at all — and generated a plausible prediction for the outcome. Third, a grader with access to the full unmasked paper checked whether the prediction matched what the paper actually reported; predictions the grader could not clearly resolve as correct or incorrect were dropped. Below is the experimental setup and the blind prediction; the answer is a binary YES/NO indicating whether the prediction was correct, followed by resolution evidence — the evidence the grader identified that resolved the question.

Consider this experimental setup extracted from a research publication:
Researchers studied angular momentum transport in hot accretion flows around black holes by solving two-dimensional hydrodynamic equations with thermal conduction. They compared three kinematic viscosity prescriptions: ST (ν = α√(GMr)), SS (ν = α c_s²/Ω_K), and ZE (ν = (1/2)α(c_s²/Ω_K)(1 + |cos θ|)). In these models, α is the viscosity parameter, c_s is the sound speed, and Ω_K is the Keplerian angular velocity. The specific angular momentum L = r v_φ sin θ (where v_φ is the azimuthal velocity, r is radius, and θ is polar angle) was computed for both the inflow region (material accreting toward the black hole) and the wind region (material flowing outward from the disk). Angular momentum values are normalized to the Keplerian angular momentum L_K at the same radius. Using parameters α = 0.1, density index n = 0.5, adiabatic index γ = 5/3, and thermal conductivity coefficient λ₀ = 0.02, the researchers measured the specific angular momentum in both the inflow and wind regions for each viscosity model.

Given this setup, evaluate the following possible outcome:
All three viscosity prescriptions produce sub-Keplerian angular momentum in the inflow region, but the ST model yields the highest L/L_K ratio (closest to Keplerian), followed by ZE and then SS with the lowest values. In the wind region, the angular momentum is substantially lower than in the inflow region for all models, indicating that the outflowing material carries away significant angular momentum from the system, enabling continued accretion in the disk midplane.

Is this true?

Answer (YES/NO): NO